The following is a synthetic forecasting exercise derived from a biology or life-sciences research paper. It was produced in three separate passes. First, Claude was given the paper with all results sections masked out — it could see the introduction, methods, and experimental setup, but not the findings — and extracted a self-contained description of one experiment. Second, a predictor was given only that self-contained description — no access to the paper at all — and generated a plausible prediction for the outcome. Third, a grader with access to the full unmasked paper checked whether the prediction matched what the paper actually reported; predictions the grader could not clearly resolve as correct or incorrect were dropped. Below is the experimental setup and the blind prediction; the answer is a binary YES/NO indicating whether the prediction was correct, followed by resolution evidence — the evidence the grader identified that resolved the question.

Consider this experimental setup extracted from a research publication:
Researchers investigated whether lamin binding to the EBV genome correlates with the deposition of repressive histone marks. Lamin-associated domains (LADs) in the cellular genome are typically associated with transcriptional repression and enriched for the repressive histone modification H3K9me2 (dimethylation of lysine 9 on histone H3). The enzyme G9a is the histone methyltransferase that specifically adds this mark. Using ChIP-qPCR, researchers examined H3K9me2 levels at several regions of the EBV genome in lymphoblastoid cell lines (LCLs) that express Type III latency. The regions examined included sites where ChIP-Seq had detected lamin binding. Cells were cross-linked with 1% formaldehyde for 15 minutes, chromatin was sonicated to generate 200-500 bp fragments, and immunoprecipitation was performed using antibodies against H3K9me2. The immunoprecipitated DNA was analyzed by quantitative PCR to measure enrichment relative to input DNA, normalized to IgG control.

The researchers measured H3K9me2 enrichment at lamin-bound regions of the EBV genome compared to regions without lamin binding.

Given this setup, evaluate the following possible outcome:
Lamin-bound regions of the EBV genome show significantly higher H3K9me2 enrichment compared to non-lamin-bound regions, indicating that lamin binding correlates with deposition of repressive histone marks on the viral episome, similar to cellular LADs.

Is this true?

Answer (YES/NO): YES